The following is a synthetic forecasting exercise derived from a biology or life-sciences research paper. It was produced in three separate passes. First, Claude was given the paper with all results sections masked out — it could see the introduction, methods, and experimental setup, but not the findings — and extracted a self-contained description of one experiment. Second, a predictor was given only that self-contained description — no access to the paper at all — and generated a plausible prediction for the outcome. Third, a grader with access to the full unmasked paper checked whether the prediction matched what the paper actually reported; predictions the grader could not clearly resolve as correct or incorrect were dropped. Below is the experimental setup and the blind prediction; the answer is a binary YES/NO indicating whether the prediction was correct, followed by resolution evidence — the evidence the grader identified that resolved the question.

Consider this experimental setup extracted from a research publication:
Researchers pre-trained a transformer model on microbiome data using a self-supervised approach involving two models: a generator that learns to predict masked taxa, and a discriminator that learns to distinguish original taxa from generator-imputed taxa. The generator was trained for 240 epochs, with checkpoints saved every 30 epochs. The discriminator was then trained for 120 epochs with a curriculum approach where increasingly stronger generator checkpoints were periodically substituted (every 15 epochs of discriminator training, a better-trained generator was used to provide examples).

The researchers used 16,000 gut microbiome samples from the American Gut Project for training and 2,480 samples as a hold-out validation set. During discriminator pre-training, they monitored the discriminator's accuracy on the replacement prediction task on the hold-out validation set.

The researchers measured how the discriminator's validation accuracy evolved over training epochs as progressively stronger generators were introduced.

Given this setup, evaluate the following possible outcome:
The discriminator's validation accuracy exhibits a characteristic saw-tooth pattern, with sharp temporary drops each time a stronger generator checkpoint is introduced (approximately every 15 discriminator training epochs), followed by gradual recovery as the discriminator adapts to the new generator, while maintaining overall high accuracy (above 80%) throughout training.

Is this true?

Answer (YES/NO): NO